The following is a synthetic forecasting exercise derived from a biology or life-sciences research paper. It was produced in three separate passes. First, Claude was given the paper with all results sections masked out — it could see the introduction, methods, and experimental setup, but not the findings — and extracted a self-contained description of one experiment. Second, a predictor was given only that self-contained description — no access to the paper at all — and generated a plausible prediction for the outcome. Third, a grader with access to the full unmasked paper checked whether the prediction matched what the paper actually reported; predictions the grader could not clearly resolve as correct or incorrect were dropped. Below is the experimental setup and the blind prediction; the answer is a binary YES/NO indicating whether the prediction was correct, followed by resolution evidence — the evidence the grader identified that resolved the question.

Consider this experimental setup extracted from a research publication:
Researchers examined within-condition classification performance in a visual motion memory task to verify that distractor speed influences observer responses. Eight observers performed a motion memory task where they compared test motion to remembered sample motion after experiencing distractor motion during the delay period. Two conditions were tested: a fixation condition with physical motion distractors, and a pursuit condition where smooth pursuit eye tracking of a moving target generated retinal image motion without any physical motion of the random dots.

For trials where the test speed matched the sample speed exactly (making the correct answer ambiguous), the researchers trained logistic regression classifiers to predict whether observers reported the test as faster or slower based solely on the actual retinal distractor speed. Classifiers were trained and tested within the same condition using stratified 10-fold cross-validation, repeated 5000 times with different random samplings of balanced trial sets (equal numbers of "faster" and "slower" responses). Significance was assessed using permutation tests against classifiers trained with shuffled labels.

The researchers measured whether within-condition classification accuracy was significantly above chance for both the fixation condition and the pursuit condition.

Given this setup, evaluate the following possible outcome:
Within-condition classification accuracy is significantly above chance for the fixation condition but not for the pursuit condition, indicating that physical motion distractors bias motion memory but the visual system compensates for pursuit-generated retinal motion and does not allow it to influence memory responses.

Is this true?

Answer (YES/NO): NO